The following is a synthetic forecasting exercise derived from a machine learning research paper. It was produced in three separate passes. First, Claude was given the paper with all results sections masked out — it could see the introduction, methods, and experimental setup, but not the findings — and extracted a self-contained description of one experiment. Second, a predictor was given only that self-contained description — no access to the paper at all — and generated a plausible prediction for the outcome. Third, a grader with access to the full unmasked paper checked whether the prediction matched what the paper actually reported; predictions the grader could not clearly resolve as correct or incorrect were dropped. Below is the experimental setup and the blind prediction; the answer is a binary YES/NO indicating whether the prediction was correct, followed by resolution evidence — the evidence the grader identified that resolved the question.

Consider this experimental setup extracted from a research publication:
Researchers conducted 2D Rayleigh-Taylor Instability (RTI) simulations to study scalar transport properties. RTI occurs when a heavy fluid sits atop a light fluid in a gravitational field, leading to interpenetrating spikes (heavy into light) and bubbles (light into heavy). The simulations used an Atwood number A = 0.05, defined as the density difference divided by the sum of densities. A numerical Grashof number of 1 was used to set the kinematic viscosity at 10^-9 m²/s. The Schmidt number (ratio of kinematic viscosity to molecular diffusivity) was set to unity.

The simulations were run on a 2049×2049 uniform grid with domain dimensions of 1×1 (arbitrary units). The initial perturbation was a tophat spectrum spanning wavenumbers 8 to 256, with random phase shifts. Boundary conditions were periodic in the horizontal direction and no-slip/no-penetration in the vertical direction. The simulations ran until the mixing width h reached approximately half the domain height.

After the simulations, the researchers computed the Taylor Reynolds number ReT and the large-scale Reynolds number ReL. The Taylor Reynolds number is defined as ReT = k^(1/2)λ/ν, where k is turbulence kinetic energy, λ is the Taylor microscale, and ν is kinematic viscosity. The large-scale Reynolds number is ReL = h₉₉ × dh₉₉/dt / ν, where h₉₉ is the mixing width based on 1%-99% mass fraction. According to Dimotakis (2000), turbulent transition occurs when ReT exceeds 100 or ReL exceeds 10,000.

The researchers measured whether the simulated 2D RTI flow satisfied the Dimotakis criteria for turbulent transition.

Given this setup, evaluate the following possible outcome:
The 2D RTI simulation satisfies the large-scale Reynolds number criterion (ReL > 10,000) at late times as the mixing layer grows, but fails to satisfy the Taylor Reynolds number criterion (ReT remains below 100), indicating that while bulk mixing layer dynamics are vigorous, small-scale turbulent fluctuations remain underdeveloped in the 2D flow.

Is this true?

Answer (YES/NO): NO